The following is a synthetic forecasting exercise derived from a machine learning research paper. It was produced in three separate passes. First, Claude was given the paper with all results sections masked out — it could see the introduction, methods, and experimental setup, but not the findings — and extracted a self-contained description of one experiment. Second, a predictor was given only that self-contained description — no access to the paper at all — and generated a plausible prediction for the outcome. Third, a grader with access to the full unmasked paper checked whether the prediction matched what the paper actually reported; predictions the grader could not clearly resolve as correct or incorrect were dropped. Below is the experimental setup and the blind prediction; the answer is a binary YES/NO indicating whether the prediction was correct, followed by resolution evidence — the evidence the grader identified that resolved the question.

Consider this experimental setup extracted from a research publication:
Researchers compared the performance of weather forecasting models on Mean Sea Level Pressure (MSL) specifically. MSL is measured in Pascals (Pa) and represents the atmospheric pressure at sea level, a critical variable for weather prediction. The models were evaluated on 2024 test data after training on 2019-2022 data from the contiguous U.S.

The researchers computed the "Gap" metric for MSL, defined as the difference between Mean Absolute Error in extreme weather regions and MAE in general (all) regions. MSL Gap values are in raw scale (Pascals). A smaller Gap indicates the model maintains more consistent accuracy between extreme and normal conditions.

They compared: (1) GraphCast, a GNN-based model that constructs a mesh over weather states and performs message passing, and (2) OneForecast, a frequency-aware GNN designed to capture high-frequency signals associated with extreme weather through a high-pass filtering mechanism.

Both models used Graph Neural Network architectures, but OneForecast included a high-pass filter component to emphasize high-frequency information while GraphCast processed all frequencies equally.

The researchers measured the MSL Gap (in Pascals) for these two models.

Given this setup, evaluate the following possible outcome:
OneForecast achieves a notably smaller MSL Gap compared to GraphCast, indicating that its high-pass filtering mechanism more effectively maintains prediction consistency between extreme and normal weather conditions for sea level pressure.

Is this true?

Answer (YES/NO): NO